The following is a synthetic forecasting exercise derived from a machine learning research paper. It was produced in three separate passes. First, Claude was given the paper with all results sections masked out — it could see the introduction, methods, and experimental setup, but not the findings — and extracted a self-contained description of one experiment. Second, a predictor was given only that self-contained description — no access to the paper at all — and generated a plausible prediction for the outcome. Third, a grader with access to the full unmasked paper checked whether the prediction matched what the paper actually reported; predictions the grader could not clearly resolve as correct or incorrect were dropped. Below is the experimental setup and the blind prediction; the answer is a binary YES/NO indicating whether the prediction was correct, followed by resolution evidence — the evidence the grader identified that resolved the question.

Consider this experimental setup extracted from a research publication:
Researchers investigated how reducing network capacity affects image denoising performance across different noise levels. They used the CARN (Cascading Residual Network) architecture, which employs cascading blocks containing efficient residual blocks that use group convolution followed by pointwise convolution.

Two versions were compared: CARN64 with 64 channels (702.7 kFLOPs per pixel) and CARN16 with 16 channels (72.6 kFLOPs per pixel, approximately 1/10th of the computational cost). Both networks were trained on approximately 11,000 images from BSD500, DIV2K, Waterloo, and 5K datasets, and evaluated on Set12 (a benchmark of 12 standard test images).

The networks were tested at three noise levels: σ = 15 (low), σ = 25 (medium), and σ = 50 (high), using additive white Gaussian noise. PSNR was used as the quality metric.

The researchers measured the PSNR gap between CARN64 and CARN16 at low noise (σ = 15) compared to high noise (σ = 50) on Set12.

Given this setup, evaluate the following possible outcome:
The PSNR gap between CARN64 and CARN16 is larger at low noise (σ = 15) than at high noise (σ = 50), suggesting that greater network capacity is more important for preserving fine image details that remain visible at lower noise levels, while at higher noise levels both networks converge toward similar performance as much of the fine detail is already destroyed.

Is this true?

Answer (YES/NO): NO